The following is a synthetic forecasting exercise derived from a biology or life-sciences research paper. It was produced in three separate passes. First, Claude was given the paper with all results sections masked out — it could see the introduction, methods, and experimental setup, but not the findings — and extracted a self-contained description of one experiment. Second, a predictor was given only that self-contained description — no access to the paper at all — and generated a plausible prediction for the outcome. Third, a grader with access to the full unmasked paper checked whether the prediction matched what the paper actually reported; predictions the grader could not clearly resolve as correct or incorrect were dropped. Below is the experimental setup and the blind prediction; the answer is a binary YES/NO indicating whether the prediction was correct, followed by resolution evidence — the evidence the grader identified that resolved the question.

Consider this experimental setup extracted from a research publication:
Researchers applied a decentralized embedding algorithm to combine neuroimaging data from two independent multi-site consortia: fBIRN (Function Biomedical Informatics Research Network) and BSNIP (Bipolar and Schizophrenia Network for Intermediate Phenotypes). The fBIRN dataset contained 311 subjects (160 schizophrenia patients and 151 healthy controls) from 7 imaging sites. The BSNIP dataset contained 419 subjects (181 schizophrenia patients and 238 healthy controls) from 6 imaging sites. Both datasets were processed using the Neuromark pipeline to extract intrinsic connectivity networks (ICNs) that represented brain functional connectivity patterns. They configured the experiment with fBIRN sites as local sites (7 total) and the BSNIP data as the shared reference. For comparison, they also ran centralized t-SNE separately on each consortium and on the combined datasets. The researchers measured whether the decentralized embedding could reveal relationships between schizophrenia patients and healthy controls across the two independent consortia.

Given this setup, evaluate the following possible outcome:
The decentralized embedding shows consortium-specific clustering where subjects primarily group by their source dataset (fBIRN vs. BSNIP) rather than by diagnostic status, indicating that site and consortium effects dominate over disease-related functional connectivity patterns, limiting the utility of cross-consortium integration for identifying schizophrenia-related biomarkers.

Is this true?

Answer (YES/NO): NO